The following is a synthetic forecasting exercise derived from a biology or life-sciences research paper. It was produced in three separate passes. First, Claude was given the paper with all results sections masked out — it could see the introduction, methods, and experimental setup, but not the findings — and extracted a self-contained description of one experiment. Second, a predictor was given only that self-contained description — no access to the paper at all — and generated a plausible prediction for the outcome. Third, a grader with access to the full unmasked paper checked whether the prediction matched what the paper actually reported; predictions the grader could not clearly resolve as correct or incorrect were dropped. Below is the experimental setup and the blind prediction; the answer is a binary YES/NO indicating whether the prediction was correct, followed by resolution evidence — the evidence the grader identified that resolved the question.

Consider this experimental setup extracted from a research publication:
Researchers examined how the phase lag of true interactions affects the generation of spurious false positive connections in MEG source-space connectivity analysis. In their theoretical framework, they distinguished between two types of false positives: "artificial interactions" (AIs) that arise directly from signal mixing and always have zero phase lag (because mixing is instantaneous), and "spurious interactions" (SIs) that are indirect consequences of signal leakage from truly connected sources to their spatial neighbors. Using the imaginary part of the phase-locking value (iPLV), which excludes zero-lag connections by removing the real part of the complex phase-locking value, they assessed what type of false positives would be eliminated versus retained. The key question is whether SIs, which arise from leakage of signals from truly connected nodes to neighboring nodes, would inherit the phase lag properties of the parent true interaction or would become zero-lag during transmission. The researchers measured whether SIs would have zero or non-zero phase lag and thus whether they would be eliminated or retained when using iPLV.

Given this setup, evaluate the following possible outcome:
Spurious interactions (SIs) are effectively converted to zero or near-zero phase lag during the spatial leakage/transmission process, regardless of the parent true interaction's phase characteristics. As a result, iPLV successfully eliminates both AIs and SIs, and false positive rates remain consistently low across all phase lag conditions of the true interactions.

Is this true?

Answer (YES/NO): NO